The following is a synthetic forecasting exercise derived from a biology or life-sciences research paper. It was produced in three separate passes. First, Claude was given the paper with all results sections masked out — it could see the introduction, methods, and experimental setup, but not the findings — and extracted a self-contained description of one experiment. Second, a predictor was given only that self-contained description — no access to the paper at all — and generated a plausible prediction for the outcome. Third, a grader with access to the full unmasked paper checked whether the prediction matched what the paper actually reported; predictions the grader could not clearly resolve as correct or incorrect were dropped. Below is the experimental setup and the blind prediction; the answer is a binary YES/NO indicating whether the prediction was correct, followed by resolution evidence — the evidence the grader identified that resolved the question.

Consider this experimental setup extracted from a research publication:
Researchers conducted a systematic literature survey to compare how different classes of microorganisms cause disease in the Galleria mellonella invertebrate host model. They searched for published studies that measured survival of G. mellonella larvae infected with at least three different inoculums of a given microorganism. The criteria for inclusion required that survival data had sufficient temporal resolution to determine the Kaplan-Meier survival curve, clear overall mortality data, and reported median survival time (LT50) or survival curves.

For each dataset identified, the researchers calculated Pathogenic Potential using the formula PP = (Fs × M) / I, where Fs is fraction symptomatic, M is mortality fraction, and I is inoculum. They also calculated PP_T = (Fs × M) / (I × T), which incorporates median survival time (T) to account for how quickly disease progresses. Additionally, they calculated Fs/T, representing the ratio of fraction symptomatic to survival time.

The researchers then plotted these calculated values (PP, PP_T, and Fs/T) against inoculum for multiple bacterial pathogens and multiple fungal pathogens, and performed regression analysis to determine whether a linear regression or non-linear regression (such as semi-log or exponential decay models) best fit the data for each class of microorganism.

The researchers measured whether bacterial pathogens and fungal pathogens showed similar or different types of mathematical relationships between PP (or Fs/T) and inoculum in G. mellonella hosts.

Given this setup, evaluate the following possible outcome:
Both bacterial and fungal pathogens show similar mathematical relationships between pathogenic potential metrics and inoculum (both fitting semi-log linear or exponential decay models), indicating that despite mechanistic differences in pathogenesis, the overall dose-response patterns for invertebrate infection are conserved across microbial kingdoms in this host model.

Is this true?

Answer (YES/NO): NO